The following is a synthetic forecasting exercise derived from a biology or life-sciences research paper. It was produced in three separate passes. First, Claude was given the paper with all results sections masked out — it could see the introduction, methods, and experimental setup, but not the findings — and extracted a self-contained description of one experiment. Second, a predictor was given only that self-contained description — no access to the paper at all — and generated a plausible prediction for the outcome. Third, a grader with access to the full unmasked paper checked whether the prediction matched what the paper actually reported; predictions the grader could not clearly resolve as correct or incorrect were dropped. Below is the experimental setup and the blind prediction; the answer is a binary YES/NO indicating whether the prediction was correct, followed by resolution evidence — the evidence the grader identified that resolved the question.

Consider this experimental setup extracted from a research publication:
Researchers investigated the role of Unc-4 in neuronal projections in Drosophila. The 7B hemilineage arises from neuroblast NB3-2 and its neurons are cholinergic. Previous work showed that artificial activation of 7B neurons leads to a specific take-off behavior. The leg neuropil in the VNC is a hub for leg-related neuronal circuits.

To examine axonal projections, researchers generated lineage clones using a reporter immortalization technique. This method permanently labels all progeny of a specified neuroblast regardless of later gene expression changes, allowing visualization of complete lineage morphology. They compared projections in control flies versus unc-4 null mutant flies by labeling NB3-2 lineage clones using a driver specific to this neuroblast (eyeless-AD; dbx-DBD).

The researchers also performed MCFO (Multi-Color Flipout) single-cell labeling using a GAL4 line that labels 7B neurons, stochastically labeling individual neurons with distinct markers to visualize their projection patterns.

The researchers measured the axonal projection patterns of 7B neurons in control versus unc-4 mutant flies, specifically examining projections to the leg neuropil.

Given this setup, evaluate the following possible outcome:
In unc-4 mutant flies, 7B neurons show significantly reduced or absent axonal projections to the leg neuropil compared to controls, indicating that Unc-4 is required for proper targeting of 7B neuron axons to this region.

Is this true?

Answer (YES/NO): YES